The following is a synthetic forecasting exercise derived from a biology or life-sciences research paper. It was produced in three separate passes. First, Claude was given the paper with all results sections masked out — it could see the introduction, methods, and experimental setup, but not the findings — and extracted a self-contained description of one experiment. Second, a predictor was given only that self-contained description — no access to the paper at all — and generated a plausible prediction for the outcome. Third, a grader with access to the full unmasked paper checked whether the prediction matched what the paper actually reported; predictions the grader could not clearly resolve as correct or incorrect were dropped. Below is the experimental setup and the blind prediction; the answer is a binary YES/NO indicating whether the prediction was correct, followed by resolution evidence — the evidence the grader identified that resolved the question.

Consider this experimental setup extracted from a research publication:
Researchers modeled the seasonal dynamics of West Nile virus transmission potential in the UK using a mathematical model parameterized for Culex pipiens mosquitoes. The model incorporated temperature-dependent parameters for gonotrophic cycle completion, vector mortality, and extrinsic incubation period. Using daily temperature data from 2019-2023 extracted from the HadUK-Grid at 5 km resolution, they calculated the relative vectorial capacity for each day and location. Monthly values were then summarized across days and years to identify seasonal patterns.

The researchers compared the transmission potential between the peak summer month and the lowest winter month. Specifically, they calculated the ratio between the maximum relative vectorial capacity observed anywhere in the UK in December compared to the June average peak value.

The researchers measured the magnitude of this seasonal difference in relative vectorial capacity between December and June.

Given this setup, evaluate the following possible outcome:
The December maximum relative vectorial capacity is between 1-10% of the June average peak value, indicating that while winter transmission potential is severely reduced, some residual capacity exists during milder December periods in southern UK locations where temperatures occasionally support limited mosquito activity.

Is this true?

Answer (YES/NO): NO